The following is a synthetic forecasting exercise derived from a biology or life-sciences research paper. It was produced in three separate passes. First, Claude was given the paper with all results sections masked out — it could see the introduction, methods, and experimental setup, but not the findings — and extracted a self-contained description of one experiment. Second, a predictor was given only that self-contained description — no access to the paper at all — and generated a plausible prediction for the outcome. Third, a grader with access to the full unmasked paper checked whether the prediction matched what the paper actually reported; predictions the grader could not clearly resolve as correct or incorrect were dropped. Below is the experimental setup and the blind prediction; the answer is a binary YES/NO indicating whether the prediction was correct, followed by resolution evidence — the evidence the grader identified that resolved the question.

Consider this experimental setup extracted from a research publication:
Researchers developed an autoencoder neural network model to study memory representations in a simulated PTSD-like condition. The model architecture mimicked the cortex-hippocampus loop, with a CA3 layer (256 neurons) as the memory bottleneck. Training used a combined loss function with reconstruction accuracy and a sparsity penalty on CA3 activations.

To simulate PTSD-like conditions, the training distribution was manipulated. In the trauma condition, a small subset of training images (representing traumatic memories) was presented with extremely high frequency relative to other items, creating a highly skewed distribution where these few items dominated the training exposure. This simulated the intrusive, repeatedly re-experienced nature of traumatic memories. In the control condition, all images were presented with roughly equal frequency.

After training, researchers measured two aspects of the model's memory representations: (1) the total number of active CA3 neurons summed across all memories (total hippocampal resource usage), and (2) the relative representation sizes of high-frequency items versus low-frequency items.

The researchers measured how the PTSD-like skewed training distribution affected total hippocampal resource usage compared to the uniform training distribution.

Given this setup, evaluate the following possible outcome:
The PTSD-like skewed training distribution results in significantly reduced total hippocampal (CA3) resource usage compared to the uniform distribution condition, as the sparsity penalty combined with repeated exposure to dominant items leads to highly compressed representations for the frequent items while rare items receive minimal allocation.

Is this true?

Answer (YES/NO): YES